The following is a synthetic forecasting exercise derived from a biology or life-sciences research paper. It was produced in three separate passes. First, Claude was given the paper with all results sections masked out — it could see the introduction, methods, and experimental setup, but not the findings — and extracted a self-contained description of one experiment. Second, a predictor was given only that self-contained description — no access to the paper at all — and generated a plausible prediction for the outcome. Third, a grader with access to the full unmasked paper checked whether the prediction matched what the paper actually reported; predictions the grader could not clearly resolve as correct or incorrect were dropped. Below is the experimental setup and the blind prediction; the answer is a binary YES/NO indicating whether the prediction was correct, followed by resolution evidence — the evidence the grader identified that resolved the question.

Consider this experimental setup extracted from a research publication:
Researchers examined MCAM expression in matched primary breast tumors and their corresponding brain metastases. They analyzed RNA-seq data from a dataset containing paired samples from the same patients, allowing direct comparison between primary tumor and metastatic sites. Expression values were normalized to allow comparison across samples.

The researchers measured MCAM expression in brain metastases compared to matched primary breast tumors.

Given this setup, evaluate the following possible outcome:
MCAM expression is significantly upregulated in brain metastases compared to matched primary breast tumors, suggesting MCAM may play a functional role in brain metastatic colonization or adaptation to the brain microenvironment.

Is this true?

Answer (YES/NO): NO